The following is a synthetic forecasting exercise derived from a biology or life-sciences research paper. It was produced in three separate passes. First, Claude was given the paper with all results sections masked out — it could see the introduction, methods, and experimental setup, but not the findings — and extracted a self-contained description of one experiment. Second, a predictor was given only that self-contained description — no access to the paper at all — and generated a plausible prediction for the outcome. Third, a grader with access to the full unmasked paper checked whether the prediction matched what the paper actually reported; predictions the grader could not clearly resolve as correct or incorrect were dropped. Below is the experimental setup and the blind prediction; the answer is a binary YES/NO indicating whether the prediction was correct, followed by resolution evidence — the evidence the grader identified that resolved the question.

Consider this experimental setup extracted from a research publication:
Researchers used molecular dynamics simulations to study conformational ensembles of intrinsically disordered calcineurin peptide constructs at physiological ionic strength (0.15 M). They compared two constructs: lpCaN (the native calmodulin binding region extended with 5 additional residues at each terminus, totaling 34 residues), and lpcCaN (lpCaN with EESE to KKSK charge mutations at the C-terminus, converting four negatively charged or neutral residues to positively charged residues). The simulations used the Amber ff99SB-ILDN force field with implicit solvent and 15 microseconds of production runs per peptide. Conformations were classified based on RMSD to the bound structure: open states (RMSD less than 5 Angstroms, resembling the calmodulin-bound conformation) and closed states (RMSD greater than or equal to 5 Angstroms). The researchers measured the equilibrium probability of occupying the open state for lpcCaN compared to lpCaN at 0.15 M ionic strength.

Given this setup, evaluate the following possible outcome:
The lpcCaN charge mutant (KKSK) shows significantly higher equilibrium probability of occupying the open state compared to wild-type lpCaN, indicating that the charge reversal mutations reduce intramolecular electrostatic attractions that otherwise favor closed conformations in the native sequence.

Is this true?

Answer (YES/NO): YES